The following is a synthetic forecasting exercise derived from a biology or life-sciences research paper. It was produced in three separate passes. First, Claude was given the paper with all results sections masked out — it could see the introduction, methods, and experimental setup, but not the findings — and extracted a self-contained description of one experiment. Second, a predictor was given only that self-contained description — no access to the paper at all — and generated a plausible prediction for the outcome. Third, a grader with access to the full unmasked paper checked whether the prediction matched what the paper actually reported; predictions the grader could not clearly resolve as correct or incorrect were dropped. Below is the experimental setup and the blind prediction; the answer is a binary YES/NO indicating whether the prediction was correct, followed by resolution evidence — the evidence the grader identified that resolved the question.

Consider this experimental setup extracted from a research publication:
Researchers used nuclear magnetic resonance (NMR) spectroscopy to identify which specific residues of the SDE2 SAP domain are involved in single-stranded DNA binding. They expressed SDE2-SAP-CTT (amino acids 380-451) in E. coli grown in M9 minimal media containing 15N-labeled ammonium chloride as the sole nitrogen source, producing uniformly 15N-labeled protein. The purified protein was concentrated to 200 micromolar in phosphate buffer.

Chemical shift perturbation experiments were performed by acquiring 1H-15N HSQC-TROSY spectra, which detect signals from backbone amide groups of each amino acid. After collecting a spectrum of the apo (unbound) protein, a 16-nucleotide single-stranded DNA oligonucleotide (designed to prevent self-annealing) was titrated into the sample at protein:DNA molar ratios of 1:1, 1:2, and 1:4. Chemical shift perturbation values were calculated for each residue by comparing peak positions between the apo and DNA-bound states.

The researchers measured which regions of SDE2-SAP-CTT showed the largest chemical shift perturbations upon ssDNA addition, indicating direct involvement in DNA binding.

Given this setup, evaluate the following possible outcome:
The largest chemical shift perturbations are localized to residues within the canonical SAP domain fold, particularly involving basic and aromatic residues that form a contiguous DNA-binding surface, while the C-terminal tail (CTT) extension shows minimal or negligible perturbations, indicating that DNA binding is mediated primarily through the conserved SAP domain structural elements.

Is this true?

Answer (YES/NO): NO